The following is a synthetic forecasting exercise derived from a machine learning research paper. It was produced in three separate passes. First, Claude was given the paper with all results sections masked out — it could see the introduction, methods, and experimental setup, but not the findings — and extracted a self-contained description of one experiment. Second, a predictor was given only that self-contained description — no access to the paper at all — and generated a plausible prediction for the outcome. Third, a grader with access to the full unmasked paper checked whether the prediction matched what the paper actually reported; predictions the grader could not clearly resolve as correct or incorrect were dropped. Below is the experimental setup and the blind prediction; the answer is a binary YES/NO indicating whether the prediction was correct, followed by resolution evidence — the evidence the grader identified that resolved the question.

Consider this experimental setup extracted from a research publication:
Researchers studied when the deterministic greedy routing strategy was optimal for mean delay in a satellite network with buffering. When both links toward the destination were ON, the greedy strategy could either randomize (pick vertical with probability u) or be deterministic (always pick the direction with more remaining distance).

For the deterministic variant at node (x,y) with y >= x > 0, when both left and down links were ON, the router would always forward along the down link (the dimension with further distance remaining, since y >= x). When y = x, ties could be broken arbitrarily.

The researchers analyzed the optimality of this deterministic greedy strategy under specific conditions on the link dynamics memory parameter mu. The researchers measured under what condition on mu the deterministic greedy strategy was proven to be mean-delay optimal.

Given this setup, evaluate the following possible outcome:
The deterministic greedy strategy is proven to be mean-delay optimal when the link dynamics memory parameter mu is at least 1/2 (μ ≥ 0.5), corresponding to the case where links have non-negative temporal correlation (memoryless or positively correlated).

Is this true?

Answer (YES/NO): NO